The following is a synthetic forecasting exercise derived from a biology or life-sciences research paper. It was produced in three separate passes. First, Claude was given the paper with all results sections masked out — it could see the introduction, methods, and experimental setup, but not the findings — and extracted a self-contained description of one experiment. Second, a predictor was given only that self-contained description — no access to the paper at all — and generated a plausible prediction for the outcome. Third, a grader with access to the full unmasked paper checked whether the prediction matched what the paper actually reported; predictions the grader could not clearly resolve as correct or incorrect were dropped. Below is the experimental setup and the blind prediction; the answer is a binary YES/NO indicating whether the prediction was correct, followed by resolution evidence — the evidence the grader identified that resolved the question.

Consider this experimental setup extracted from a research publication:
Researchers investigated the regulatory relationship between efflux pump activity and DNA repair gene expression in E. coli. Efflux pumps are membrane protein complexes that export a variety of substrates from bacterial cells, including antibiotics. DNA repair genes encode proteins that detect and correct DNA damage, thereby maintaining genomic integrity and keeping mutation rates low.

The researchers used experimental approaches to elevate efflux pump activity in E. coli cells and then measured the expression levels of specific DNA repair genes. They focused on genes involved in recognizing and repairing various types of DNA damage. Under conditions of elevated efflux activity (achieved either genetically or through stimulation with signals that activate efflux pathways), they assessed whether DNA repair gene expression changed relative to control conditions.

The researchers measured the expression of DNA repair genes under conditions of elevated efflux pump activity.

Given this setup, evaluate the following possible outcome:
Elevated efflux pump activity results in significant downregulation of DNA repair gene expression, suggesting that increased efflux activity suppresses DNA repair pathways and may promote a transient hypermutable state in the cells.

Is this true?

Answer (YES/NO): YES